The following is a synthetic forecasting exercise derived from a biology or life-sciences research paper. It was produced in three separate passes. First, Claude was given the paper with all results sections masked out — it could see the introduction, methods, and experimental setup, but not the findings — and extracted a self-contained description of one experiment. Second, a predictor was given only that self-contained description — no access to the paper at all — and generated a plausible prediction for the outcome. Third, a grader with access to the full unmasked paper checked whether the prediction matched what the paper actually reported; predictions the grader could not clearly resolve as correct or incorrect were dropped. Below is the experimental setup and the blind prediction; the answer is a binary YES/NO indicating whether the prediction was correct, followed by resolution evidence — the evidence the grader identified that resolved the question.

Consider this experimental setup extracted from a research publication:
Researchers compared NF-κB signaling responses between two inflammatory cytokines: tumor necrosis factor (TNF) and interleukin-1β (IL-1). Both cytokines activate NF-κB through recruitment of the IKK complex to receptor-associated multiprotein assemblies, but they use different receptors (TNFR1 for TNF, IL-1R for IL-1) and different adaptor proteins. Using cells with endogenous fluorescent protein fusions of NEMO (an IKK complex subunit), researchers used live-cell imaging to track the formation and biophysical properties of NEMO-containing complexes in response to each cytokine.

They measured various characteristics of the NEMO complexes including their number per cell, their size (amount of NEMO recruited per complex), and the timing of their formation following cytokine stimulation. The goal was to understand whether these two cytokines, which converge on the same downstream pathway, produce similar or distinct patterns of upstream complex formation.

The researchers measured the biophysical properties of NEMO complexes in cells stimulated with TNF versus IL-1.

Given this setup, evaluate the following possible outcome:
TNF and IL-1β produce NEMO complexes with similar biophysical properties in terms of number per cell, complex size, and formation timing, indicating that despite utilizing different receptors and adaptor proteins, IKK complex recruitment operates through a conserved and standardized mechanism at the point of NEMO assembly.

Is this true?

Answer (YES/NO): NO